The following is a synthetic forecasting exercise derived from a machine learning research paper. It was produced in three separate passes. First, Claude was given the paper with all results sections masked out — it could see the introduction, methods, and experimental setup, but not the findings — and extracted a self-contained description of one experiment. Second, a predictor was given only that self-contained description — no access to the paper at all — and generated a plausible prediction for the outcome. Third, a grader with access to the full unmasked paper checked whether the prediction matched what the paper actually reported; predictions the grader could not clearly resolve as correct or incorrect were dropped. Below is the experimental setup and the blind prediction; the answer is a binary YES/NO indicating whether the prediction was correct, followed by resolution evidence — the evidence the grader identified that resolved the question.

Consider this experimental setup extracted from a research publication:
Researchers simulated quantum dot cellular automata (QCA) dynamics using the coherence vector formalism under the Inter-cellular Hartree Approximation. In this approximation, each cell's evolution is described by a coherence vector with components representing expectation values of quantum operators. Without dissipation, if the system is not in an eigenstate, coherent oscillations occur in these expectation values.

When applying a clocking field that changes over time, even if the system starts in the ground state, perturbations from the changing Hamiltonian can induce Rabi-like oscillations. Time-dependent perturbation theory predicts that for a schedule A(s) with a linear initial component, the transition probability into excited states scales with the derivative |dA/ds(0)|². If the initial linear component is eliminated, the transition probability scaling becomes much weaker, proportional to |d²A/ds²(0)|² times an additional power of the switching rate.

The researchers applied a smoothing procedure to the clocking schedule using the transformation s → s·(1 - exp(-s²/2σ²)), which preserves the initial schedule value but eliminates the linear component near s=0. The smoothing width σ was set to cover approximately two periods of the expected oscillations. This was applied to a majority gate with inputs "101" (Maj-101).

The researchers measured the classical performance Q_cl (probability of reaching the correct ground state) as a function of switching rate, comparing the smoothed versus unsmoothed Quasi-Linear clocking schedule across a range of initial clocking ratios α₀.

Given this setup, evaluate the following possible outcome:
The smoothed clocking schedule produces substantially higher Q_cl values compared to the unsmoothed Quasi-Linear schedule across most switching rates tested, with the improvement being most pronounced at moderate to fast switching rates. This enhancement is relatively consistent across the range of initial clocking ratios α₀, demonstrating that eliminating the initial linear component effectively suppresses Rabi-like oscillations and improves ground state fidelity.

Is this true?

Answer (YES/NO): NO